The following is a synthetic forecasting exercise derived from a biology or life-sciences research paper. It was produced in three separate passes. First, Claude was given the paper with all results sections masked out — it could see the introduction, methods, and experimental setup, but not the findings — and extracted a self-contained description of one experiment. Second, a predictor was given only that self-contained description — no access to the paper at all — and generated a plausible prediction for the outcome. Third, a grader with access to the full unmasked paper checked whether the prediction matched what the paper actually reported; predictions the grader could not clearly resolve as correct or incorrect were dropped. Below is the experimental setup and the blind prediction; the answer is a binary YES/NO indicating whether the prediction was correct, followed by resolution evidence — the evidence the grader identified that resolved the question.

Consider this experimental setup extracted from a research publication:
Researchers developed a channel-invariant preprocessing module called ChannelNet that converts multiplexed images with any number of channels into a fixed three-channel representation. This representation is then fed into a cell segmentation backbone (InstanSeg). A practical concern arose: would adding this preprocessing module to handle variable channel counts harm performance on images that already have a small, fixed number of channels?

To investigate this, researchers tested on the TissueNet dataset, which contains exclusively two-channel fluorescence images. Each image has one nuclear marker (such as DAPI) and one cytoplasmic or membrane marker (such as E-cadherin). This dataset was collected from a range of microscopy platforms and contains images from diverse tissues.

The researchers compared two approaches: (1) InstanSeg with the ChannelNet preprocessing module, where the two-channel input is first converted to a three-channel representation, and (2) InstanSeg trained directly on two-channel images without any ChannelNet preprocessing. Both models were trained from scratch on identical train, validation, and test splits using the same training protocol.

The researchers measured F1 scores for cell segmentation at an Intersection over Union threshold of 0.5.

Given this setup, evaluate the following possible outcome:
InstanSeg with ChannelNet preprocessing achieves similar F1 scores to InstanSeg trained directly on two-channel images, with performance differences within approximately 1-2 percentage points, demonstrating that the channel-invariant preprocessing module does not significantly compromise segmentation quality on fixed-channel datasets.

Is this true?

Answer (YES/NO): YES